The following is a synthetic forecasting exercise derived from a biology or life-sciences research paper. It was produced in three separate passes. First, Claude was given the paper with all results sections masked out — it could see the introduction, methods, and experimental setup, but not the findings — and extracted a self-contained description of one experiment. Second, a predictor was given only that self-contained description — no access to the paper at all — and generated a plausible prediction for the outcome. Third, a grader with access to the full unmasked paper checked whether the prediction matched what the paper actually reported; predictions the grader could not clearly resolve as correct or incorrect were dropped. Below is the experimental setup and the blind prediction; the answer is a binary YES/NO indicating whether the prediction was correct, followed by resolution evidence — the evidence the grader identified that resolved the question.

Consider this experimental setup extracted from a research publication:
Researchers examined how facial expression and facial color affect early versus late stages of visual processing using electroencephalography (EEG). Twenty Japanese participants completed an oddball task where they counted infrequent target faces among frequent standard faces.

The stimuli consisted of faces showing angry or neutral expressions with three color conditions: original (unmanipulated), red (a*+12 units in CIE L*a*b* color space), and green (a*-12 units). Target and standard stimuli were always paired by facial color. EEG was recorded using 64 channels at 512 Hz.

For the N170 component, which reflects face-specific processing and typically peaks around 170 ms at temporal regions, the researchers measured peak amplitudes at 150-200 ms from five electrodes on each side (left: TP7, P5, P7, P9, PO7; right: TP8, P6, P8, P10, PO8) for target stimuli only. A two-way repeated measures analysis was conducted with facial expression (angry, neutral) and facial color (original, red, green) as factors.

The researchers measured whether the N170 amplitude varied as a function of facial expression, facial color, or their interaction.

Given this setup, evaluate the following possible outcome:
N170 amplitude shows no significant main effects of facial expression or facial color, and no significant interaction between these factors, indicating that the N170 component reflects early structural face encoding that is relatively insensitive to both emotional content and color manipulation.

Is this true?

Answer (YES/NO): NO